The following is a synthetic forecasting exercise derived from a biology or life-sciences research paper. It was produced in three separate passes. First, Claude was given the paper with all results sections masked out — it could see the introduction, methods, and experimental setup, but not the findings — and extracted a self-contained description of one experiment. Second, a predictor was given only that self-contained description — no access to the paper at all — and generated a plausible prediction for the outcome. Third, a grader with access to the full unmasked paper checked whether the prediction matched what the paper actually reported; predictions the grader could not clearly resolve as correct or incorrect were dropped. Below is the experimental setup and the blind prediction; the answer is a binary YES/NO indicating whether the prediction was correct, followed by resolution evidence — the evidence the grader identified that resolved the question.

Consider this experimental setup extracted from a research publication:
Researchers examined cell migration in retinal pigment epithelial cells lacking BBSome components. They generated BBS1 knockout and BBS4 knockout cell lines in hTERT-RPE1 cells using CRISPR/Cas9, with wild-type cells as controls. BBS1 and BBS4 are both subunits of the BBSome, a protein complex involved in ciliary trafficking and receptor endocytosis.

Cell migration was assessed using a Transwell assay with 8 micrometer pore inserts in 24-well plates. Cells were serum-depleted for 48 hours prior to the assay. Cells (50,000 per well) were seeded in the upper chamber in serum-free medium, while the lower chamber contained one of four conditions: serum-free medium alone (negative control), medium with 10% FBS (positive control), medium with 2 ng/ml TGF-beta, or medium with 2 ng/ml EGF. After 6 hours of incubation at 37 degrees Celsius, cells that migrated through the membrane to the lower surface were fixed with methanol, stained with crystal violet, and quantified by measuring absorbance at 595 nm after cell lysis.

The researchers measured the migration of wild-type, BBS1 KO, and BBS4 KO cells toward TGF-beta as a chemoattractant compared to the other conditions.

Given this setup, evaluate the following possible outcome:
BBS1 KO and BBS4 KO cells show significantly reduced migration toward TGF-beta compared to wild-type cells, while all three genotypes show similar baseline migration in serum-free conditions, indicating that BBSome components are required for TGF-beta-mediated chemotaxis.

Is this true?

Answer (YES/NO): NO